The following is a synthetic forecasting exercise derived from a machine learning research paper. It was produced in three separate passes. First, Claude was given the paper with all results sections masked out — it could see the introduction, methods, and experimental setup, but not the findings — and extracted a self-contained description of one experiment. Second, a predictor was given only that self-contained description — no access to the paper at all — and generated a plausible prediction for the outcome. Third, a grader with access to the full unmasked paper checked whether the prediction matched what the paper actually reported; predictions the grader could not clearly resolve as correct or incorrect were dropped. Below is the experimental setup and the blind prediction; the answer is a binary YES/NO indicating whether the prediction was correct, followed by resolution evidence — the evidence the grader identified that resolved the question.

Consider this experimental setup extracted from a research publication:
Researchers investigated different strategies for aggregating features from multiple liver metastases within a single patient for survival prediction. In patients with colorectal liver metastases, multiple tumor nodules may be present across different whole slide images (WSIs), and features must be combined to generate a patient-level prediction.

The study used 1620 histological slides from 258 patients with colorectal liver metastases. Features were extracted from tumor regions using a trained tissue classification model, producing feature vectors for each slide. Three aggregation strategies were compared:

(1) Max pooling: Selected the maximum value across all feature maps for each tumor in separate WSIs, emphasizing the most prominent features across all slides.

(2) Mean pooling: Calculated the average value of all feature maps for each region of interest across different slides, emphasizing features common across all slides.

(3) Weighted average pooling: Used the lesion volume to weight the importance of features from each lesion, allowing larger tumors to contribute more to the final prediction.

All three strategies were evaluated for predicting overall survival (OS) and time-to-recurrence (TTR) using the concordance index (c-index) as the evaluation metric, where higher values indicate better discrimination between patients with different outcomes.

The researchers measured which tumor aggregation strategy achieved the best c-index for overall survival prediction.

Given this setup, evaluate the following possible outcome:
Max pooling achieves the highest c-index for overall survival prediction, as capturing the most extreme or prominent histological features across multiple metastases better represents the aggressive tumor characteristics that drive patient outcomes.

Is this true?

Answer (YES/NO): NO